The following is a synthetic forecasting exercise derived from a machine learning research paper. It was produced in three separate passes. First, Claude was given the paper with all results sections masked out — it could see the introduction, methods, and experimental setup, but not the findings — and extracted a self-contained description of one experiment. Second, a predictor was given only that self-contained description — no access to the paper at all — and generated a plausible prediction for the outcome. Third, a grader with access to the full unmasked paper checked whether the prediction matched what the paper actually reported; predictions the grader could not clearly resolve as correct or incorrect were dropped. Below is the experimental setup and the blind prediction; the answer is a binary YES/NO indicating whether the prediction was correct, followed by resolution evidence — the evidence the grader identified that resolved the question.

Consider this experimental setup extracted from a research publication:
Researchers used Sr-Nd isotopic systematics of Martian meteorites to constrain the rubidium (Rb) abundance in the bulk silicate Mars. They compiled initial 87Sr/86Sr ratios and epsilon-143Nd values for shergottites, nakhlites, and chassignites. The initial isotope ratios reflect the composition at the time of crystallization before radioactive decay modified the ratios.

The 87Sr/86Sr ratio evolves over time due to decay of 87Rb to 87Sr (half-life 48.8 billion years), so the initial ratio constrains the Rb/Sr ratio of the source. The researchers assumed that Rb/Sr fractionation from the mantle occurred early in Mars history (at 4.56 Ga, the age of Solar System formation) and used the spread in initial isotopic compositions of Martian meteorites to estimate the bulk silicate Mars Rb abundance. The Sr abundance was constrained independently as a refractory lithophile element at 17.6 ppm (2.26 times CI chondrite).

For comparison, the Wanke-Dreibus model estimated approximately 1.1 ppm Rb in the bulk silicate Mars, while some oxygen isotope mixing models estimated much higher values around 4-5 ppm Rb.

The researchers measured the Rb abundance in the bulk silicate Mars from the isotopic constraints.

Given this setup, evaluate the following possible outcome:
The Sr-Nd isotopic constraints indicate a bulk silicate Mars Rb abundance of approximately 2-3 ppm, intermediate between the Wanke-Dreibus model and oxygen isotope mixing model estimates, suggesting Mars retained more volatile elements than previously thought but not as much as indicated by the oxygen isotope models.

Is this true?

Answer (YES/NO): NO